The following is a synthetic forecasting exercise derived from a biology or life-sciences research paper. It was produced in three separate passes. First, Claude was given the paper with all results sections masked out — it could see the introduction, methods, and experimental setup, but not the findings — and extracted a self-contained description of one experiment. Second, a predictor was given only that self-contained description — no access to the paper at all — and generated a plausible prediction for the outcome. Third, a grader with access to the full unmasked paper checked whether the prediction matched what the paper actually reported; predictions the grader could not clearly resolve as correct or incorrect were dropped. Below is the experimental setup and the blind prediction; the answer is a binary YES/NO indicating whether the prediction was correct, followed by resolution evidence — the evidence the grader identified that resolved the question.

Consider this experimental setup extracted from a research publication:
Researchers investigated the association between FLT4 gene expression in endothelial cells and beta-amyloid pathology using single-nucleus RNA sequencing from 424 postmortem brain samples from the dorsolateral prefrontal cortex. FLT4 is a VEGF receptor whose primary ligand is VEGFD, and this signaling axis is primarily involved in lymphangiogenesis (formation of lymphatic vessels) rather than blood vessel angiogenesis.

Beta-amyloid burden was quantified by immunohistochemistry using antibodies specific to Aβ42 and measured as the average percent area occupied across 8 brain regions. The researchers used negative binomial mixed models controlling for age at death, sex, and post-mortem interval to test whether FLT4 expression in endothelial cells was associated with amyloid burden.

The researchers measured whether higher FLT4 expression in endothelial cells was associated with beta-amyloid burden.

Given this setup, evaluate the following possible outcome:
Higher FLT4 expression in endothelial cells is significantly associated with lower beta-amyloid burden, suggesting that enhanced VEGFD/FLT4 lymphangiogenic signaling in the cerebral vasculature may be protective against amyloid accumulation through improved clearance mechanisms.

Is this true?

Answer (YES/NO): NO